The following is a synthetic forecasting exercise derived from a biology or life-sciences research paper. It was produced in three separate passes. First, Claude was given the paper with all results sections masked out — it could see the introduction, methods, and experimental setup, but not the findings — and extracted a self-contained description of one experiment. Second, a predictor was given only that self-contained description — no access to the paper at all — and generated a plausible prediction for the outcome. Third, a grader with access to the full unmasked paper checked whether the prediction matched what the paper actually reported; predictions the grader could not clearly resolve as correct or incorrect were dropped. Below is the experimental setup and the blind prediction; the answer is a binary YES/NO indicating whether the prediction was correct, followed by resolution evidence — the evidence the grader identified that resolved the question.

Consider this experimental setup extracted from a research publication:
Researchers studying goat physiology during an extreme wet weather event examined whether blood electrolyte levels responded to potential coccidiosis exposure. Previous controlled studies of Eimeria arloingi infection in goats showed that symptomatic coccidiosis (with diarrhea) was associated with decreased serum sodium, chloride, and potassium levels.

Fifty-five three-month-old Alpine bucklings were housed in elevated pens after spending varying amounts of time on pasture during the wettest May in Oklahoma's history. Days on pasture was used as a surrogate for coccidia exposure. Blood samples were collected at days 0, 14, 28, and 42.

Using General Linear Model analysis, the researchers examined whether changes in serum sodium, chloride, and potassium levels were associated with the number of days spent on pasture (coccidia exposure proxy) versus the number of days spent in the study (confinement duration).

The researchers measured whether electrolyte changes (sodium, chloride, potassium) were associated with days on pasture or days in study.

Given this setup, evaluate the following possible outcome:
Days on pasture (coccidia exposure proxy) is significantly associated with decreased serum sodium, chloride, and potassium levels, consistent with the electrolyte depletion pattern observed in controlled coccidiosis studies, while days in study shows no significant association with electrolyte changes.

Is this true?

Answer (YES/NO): NO